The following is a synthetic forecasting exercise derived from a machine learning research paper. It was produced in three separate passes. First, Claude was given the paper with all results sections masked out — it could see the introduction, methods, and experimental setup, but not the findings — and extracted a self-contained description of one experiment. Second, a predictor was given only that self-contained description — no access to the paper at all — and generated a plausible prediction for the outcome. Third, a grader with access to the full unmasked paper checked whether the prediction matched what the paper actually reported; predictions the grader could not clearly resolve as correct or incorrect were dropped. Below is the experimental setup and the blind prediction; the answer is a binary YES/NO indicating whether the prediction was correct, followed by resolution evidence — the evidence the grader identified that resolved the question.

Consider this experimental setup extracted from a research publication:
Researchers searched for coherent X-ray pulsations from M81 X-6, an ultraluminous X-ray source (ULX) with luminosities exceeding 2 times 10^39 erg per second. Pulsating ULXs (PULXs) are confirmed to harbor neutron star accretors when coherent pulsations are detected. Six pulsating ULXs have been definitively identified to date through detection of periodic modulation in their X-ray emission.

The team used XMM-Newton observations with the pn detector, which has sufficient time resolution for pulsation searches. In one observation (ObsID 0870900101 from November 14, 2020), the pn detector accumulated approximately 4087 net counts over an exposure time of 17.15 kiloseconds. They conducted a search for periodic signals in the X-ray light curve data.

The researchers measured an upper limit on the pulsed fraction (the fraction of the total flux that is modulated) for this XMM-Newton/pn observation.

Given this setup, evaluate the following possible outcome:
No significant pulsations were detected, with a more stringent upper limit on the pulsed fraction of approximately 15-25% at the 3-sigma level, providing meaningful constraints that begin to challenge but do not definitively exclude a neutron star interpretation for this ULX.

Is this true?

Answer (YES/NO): NO